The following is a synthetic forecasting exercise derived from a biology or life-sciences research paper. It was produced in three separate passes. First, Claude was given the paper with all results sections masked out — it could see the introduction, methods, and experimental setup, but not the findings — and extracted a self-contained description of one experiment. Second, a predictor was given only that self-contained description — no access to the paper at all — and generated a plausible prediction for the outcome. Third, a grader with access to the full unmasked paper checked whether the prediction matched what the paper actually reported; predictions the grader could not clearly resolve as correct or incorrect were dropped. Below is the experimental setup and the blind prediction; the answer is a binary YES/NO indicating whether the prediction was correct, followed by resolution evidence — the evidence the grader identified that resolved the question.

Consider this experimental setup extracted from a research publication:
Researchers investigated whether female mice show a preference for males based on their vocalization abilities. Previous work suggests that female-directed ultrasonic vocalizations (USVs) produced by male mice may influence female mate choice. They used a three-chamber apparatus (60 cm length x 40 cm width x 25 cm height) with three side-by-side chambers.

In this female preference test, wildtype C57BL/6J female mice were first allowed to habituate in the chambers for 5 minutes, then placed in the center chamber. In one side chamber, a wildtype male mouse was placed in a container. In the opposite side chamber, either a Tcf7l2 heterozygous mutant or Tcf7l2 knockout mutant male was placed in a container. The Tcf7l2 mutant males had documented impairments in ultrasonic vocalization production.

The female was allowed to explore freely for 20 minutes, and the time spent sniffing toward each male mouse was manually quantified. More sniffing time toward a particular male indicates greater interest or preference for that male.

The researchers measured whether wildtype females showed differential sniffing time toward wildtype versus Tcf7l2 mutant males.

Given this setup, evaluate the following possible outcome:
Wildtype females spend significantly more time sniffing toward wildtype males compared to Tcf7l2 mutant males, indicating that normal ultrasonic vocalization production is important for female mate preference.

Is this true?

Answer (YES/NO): YES